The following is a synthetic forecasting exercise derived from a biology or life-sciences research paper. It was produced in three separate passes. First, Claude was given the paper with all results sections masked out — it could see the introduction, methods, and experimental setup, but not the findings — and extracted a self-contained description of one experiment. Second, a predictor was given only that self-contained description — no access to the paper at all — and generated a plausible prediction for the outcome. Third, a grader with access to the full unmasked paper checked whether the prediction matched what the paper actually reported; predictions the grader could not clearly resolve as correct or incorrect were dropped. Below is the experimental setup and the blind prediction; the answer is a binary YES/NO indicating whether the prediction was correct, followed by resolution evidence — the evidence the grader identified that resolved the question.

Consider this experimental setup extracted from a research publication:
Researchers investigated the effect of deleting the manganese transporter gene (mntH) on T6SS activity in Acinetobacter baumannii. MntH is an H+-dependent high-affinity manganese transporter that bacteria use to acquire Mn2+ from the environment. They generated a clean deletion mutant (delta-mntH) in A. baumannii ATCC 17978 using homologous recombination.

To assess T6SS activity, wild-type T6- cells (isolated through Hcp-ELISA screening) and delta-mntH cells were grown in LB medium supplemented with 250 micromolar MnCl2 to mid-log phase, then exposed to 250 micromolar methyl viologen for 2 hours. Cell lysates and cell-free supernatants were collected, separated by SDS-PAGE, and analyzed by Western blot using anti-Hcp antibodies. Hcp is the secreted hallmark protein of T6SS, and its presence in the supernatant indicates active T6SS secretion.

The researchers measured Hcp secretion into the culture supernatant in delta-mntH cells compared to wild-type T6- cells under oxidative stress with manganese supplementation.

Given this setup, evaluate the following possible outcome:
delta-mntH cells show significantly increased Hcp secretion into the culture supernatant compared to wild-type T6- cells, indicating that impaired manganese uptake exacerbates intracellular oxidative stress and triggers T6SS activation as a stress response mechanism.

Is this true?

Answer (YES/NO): YES